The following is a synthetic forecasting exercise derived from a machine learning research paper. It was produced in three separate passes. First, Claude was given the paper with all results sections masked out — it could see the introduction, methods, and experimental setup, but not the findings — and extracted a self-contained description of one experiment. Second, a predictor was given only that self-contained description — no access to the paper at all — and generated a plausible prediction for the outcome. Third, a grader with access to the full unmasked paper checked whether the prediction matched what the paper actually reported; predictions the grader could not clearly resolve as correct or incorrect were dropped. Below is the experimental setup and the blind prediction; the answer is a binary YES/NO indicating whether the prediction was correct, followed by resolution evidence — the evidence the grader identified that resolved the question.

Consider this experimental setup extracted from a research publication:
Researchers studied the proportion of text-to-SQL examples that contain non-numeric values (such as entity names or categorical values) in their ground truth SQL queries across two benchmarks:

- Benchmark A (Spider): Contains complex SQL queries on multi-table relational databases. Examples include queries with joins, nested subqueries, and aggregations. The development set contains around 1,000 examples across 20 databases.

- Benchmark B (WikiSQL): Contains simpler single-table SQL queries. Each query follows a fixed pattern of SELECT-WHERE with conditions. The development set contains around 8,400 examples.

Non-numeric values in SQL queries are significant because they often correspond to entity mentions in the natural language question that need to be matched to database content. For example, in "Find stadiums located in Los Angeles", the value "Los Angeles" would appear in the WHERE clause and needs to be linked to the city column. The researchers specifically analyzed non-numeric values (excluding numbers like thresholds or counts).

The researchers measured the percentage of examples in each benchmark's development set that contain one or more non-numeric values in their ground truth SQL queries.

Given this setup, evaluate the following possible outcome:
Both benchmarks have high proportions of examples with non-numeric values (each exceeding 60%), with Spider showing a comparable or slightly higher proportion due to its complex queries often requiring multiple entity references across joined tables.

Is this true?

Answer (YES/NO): NO